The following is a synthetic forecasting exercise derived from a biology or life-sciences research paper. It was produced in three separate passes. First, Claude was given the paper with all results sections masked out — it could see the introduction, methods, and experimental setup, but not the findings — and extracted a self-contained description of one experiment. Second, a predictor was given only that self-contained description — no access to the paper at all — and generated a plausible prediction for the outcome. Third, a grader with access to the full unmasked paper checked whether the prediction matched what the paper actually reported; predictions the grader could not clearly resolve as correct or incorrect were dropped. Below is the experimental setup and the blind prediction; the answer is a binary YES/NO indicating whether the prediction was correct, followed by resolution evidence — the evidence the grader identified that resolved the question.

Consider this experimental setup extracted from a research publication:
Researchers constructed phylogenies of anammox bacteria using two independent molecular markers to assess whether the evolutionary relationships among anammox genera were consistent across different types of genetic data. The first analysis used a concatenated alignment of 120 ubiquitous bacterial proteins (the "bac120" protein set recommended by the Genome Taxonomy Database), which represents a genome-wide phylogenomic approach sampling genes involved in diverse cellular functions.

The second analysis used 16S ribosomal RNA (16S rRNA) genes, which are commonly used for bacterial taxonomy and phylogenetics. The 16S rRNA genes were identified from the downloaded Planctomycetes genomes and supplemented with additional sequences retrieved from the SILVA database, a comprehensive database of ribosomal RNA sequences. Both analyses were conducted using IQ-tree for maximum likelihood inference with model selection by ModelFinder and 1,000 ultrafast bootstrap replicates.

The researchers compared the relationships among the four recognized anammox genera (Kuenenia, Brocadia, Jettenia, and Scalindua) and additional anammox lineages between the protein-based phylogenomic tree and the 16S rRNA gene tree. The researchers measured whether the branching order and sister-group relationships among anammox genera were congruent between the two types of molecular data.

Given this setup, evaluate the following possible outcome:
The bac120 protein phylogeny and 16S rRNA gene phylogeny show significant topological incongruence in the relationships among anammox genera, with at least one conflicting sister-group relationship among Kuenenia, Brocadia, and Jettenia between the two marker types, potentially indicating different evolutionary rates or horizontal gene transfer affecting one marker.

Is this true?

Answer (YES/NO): NO